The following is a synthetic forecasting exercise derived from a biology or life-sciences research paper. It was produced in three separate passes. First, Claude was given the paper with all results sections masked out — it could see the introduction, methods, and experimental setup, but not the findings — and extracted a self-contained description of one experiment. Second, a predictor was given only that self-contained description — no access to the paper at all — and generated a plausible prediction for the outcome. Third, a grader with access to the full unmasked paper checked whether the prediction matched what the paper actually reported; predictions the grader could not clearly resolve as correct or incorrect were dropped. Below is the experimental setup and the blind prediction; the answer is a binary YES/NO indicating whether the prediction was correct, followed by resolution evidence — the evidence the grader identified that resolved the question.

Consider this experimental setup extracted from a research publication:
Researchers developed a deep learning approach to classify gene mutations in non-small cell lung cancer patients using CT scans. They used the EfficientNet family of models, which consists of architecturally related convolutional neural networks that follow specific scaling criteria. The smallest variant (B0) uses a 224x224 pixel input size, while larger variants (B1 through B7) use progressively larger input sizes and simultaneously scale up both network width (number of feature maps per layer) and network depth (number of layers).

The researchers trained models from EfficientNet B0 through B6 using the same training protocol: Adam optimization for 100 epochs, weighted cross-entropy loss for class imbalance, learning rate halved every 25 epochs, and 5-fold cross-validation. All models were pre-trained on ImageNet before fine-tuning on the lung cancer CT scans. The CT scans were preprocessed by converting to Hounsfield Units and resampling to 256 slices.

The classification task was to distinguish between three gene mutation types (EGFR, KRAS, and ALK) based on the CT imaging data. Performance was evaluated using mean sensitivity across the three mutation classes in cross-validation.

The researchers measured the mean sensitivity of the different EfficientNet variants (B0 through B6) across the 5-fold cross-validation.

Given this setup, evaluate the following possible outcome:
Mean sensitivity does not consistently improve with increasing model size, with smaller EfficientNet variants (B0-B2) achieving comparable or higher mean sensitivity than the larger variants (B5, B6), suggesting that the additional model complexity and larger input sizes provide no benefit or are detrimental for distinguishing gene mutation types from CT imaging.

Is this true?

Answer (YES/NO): NO